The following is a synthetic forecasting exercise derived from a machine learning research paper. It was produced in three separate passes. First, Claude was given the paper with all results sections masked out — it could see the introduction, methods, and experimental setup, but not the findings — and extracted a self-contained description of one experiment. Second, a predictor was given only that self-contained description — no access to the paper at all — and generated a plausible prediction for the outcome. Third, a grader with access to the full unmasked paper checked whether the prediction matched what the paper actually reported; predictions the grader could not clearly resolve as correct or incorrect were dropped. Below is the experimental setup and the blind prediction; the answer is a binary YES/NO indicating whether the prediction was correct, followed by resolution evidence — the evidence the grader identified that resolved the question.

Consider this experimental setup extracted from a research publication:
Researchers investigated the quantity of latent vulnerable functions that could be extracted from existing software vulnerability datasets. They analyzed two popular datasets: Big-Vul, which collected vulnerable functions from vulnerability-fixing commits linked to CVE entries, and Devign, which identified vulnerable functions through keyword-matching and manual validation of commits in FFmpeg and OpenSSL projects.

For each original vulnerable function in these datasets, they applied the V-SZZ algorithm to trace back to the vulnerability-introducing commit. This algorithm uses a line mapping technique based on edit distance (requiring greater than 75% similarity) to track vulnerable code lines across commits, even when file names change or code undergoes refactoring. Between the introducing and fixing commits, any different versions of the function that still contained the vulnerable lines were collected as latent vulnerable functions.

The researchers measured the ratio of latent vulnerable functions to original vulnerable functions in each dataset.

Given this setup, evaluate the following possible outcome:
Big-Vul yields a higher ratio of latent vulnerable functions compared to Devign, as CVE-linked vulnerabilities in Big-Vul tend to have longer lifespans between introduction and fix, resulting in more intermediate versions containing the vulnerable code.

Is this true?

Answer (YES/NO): YES